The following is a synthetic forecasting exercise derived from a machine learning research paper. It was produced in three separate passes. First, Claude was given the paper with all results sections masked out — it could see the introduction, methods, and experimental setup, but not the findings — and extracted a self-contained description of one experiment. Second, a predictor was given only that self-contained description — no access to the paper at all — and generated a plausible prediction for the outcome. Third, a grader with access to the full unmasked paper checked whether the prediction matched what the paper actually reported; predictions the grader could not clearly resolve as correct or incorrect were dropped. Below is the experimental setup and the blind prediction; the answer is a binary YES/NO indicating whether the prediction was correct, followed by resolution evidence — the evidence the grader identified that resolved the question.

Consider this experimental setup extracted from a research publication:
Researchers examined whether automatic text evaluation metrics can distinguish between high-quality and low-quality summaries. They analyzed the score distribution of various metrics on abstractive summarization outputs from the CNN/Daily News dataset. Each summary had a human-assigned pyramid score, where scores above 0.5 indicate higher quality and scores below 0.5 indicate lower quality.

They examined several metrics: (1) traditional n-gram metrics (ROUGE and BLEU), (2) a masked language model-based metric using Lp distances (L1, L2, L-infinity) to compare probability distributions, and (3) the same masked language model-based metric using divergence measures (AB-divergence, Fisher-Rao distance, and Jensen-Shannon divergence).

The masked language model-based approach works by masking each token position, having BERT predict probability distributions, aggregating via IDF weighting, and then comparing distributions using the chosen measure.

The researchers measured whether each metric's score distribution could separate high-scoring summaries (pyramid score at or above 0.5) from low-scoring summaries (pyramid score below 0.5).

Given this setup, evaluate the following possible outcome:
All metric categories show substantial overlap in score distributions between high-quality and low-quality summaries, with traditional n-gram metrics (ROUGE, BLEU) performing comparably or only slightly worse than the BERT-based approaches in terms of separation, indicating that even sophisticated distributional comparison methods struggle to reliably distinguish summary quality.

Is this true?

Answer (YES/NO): NO